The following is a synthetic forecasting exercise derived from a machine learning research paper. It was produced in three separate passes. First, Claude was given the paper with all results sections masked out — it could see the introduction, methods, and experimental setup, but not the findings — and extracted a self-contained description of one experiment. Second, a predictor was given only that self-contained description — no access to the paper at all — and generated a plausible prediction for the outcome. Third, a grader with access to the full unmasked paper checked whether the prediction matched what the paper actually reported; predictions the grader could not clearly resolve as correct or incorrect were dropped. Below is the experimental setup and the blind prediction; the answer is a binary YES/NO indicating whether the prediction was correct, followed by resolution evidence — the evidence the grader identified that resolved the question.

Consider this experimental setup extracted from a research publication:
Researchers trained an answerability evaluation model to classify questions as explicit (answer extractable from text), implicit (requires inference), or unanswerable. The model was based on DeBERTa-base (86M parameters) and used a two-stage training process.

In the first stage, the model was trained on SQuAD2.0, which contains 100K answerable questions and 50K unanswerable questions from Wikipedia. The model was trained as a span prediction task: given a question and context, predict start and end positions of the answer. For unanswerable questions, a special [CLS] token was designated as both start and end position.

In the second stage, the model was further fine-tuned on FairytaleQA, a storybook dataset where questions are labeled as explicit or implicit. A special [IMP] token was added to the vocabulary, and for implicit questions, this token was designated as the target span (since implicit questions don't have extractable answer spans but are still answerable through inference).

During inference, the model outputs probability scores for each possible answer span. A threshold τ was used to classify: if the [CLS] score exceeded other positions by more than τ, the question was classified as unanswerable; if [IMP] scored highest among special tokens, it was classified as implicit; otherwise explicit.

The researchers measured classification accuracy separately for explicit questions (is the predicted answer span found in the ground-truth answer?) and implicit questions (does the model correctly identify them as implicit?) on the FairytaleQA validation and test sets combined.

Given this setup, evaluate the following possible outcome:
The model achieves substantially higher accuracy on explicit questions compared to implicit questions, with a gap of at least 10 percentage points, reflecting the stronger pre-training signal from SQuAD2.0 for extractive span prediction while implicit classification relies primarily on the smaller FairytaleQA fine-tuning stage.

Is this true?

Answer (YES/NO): YES